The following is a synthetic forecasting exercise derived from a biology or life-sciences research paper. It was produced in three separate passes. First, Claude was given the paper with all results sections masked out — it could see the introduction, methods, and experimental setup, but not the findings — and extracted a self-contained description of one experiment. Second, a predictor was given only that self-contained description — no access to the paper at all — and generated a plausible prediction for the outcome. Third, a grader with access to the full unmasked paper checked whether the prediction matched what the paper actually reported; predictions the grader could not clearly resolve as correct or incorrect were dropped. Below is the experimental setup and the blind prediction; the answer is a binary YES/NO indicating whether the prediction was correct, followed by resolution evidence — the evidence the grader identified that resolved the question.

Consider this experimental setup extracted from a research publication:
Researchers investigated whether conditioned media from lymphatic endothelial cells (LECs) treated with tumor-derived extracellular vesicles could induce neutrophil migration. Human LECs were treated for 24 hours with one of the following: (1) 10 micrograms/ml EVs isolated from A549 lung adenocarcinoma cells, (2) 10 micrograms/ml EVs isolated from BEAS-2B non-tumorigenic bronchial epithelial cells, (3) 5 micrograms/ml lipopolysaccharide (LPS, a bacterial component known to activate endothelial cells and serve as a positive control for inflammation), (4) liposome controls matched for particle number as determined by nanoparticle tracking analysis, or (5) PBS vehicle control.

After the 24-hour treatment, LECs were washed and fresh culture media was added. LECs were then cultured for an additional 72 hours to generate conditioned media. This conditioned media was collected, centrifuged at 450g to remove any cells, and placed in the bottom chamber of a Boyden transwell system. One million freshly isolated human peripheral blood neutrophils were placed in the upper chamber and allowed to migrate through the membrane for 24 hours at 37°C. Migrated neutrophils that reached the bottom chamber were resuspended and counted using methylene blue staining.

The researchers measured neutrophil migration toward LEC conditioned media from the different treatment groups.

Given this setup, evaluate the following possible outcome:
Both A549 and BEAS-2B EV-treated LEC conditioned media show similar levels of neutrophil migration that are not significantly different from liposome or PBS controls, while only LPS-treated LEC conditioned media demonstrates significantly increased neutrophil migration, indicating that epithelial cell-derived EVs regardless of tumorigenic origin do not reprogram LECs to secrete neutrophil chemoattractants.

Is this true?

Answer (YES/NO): NO